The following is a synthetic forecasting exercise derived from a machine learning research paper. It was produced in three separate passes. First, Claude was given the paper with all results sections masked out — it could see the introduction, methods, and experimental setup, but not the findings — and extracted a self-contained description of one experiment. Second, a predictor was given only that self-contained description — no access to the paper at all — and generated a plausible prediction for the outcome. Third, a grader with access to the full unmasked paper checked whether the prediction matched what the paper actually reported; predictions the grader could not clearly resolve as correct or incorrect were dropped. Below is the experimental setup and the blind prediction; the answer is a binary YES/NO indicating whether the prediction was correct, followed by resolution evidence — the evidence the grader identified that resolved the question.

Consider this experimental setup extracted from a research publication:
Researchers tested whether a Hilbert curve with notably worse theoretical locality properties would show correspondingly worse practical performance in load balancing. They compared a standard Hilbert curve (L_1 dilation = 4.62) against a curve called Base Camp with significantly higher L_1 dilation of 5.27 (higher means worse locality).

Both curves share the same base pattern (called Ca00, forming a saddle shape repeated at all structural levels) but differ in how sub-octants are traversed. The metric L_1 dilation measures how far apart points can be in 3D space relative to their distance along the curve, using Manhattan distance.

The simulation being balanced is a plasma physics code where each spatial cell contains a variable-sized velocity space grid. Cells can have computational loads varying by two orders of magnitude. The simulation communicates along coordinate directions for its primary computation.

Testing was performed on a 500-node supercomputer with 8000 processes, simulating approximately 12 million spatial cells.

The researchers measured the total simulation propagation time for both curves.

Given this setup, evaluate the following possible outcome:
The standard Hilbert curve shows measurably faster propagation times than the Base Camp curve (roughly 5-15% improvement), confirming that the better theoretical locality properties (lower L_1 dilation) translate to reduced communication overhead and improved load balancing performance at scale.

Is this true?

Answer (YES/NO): NO